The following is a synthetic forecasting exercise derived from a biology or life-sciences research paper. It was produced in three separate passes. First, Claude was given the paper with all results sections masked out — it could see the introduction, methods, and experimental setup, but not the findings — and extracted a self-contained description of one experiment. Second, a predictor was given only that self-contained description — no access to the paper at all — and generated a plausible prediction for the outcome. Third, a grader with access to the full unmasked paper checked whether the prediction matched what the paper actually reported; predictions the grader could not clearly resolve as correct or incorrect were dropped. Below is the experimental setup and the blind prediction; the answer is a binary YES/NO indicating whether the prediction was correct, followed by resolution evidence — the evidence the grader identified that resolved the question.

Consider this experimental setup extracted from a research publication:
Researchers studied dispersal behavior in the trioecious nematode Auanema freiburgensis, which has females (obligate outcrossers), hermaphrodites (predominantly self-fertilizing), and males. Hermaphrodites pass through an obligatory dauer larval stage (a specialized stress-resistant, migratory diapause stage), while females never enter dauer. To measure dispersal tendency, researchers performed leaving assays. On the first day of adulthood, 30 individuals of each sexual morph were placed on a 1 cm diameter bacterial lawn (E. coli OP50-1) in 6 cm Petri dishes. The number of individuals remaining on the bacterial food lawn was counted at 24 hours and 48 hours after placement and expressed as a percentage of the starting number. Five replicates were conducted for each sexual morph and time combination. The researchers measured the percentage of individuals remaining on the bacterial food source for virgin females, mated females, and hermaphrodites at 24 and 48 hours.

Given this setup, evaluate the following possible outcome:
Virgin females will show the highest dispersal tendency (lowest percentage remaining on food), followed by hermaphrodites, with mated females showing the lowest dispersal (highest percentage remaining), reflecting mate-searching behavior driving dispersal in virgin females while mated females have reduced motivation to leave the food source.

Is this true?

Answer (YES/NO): NO